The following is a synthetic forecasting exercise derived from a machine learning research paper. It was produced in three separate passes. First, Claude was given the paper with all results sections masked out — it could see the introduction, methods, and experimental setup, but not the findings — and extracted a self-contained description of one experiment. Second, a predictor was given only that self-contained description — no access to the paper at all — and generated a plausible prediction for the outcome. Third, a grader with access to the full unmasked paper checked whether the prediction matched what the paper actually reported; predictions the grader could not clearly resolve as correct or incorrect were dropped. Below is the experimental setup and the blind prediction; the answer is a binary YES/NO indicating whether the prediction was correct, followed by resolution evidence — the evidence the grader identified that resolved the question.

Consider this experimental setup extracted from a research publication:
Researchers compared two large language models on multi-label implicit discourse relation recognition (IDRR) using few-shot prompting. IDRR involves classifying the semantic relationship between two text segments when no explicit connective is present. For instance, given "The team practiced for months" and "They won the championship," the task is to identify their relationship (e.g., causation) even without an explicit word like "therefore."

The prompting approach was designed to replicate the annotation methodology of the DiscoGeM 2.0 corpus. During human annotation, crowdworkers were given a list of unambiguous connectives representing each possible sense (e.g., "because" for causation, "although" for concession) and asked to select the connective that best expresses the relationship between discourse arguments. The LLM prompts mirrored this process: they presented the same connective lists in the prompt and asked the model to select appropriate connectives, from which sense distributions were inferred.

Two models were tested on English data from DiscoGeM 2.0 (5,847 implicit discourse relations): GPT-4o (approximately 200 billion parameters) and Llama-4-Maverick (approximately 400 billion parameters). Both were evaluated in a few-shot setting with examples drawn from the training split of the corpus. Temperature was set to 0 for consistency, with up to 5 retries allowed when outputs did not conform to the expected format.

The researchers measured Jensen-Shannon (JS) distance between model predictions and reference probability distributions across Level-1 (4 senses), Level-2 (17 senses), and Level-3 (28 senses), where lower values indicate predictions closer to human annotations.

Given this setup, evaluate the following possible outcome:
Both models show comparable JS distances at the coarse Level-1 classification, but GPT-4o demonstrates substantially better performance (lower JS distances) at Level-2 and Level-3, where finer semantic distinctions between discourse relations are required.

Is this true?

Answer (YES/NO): NO